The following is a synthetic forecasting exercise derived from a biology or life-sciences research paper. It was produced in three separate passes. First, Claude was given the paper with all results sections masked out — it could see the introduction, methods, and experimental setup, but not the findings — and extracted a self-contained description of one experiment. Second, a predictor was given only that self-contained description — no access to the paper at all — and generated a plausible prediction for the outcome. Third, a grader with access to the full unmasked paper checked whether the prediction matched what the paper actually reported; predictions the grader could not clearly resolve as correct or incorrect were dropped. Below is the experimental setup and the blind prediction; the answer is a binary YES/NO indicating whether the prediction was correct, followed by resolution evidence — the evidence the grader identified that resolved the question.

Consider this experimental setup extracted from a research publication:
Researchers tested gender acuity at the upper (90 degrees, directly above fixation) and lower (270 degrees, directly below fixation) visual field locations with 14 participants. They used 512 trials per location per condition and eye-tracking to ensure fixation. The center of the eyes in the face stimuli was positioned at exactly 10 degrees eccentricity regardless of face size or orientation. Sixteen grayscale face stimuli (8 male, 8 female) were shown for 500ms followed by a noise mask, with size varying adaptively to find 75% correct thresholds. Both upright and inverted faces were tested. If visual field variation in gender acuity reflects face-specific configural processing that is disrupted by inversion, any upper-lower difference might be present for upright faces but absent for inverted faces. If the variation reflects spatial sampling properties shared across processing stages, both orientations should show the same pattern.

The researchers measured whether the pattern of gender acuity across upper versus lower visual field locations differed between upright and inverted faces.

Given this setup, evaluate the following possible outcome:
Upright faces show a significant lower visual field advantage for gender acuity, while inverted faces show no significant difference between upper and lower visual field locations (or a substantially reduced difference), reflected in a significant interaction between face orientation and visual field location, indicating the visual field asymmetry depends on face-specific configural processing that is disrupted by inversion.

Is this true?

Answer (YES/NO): NO